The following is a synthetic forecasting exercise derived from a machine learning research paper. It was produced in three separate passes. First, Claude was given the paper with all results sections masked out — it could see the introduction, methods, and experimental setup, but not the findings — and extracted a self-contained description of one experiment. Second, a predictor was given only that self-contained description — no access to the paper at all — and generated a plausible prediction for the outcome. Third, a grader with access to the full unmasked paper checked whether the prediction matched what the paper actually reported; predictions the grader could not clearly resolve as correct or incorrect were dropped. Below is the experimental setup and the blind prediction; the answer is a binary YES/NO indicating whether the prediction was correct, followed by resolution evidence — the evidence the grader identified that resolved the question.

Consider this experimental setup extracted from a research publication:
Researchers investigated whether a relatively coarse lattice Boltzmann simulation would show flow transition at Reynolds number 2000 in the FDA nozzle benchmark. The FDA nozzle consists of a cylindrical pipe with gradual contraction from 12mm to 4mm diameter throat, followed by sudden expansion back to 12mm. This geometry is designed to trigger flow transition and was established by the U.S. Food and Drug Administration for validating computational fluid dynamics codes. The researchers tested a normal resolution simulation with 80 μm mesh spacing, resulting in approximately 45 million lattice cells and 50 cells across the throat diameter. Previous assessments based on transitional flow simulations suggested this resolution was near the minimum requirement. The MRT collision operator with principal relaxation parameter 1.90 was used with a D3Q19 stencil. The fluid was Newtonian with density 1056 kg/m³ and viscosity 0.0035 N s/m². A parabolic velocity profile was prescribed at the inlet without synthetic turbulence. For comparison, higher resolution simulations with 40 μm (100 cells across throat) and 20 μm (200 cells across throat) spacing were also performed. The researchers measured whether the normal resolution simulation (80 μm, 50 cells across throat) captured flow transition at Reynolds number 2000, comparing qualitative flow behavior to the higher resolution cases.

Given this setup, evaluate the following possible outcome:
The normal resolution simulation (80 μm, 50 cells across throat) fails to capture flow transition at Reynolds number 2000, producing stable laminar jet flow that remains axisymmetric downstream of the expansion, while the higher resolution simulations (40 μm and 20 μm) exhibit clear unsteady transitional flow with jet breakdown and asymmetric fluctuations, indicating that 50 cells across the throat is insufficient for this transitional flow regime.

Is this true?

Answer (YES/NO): NO